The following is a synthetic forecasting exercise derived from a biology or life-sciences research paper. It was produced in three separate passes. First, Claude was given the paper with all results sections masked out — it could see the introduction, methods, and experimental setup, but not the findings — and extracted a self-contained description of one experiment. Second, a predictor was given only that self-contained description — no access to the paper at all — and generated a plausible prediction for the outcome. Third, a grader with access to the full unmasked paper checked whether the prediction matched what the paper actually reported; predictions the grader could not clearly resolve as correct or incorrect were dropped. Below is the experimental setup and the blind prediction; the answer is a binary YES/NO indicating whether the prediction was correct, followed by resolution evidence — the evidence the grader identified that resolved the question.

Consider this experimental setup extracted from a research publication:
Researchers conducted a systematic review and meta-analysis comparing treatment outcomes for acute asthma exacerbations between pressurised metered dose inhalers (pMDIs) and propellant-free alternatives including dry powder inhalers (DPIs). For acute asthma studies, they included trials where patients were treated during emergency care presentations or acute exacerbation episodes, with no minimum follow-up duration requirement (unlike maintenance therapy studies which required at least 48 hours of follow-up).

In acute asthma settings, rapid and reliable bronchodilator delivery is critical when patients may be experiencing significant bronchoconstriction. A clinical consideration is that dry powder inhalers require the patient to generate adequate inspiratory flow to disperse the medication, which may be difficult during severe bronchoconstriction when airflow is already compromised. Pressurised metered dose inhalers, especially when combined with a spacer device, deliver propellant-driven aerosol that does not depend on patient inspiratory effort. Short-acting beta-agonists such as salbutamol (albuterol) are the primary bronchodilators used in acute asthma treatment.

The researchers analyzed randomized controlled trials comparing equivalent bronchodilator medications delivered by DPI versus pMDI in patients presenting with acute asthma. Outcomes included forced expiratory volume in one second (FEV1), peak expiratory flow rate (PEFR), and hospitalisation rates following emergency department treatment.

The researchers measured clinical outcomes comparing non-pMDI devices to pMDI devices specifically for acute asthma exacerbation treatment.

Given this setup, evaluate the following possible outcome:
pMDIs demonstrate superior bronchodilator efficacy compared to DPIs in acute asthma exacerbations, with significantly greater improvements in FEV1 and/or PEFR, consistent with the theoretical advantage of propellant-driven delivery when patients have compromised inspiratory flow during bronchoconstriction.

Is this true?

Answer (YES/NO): NO